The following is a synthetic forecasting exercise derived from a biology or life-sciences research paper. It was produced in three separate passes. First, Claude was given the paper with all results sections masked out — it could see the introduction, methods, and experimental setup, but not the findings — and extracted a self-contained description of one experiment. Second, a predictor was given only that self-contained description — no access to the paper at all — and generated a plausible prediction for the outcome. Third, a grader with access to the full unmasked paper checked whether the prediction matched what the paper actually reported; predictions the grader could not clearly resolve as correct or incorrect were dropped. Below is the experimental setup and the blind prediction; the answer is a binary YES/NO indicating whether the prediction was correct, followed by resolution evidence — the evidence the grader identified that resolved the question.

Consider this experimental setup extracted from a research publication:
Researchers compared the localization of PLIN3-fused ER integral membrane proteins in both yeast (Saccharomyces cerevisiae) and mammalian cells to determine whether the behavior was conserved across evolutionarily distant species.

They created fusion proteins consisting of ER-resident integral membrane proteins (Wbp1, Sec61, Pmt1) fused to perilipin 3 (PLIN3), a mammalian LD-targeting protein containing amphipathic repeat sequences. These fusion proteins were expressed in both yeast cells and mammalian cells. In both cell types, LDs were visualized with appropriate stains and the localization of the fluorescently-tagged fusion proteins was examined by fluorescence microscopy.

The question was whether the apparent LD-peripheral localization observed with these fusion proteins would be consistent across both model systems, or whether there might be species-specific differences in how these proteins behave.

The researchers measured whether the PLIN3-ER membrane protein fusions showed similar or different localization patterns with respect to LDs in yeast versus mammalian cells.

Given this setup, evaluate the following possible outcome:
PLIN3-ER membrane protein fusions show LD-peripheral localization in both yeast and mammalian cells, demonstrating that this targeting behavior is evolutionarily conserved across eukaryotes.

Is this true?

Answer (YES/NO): YES